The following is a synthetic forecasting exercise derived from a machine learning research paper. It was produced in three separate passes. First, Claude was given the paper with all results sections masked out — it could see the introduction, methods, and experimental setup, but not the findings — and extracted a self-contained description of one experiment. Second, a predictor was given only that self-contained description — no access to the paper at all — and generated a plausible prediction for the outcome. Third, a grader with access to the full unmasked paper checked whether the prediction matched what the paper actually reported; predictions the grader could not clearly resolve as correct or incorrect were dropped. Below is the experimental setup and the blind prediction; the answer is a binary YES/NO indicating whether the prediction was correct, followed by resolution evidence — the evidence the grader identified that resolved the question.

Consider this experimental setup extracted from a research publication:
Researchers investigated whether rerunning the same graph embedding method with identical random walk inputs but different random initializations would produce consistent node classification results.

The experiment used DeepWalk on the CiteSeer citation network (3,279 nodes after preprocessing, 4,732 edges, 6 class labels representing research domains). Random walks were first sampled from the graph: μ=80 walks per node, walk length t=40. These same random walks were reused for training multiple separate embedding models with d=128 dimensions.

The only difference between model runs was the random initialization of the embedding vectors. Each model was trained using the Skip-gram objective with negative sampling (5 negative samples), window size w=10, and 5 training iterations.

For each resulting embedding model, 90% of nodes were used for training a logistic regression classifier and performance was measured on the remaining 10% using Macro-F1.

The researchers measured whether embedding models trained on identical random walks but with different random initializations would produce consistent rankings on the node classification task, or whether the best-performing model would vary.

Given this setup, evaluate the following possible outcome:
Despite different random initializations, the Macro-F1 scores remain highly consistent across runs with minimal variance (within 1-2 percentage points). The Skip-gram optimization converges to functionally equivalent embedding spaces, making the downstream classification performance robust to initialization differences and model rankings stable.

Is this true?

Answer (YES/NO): NO